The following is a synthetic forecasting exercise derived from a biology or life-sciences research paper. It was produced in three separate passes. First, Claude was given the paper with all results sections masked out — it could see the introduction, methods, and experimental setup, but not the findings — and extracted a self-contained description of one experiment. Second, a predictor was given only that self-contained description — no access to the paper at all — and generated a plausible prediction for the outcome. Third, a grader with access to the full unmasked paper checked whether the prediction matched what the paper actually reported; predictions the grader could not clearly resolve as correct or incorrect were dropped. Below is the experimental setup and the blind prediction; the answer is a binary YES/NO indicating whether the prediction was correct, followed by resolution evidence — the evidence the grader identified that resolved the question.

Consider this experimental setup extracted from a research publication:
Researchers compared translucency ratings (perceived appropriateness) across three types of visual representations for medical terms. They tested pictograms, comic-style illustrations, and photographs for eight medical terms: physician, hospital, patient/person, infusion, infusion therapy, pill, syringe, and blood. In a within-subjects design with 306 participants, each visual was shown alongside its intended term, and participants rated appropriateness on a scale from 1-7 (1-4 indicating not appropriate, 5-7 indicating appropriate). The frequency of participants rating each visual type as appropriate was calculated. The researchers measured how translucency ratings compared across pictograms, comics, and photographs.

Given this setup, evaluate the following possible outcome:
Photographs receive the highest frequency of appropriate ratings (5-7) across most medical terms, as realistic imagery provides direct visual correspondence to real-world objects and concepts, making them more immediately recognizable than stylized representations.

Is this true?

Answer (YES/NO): NO